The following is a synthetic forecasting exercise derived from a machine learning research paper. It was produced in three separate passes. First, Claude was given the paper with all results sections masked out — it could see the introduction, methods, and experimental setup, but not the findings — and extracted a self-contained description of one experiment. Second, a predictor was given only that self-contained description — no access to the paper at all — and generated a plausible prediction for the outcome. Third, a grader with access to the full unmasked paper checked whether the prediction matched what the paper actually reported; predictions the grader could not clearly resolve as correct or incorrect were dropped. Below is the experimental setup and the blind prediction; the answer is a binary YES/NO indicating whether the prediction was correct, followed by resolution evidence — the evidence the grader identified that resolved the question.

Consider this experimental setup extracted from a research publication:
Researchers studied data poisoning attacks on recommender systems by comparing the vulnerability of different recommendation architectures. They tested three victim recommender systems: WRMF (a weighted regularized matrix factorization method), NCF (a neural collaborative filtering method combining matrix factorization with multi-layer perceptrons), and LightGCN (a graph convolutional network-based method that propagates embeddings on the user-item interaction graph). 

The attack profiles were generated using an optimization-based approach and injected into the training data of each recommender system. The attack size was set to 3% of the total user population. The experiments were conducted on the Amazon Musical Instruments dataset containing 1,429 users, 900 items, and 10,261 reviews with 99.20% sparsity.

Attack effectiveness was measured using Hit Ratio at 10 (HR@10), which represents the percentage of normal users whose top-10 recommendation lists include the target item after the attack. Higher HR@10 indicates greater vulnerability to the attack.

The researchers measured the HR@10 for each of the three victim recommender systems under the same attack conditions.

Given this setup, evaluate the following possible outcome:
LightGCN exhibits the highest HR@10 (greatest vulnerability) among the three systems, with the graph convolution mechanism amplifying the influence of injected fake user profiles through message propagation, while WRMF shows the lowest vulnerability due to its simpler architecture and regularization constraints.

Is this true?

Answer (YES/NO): NO